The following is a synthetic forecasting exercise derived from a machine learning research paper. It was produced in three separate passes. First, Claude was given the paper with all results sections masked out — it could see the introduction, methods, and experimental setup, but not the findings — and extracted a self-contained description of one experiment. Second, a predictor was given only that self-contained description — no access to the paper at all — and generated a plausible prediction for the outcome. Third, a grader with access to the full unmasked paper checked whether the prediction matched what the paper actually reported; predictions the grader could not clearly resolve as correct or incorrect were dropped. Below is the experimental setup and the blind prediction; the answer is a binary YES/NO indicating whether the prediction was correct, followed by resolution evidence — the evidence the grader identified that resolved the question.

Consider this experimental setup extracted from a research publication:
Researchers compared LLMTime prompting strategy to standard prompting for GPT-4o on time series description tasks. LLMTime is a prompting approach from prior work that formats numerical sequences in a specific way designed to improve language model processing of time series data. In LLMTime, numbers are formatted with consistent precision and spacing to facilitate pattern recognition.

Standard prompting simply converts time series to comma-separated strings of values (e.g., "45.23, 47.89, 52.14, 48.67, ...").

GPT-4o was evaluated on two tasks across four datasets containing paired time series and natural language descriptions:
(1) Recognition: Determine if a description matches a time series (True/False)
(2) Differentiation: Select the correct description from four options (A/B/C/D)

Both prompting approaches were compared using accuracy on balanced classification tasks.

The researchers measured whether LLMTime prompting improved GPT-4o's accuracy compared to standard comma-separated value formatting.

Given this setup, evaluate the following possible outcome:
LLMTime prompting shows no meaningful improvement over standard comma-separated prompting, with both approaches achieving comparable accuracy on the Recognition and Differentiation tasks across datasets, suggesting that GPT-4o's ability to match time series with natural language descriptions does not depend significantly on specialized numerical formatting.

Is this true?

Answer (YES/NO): NO